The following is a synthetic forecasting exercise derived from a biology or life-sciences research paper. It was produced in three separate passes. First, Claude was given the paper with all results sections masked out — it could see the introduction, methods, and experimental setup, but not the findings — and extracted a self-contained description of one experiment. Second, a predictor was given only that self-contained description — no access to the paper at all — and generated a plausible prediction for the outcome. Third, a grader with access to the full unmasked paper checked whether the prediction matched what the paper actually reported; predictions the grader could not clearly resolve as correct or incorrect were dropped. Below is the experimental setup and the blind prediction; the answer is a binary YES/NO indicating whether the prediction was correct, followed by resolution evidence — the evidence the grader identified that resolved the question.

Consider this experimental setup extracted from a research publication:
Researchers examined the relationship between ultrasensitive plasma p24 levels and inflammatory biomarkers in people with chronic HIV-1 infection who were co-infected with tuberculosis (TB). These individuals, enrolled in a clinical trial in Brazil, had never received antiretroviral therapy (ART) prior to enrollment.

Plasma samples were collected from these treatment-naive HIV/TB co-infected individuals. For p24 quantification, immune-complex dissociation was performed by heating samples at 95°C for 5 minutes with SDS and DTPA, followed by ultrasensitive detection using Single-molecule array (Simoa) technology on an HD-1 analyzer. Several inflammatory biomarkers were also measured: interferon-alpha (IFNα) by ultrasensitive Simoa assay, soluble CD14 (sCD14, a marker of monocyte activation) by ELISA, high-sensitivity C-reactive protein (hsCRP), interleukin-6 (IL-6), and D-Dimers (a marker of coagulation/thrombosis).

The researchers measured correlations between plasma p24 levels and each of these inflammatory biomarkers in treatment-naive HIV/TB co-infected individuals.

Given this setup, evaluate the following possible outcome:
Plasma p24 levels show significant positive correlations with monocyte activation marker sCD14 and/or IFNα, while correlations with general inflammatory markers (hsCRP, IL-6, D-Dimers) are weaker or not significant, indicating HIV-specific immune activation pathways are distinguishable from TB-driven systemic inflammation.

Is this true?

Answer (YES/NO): NO